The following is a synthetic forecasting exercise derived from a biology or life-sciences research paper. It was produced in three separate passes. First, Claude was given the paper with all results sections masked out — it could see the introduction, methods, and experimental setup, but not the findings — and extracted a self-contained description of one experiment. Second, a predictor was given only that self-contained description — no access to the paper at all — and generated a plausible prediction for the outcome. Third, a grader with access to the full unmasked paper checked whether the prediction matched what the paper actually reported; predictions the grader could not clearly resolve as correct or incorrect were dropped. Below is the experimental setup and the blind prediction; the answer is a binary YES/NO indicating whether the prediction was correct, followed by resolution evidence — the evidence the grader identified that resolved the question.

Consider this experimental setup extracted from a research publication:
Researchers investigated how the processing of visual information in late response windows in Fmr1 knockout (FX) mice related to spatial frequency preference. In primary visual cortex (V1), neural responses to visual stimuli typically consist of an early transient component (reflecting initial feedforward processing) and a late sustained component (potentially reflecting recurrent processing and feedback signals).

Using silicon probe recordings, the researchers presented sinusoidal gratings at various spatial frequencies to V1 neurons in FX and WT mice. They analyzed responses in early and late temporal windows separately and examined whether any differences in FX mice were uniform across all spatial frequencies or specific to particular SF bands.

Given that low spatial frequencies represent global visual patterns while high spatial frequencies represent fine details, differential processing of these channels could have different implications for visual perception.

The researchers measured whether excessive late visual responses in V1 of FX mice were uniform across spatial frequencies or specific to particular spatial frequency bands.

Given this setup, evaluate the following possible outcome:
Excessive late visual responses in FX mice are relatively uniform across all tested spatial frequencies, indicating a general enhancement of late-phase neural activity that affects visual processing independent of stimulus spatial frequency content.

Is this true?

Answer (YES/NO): NO